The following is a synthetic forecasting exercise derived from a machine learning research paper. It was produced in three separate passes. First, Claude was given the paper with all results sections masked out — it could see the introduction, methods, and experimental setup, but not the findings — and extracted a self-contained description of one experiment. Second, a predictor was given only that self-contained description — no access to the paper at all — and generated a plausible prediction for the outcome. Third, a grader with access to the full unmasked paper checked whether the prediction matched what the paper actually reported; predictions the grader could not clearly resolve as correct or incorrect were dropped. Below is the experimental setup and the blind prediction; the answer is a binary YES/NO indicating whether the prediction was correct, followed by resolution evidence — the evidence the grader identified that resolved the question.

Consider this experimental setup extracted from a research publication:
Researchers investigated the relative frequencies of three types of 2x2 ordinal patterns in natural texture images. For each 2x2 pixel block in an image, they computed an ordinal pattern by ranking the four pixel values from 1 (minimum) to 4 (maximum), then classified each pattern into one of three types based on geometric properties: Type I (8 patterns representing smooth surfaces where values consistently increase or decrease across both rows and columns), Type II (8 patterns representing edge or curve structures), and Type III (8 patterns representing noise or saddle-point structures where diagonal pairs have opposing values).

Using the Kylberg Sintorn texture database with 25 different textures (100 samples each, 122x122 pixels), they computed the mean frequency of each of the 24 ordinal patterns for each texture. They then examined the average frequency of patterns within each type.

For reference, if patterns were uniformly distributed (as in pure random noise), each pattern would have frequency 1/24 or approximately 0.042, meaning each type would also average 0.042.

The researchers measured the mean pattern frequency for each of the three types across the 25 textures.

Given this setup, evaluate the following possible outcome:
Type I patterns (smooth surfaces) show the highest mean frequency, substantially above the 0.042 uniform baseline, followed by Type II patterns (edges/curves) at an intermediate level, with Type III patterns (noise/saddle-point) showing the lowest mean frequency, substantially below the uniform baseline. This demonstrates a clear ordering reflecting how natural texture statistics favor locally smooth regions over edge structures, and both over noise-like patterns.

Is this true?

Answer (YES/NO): YES